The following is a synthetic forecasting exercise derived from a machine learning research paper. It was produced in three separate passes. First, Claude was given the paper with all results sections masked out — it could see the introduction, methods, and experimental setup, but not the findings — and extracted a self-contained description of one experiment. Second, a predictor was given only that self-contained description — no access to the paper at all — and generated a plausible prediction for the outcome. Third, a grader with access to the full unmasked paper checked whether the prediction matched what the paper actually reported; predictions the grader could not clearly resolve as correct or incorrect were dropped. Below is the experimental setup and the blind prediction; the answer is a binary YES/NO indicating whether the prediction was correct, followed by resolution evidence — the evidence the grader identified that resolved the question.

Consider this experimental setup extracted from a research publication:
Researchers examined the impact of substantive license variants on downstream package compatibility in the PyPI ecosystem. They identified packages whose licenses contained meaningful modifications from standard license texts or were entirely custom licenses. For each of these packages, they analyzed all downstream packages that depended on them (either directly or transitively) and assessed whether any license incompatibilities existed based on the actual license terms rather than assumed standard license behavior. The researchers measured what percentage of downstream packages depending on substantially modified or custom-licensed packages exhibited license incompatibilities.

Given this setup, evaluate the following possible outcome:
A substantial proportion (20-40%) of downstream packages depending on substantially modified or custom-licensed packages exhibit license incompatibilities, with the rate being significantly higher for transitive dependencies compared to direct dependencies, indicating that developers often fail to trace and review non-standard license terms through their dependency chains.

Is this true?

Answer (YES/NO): NO